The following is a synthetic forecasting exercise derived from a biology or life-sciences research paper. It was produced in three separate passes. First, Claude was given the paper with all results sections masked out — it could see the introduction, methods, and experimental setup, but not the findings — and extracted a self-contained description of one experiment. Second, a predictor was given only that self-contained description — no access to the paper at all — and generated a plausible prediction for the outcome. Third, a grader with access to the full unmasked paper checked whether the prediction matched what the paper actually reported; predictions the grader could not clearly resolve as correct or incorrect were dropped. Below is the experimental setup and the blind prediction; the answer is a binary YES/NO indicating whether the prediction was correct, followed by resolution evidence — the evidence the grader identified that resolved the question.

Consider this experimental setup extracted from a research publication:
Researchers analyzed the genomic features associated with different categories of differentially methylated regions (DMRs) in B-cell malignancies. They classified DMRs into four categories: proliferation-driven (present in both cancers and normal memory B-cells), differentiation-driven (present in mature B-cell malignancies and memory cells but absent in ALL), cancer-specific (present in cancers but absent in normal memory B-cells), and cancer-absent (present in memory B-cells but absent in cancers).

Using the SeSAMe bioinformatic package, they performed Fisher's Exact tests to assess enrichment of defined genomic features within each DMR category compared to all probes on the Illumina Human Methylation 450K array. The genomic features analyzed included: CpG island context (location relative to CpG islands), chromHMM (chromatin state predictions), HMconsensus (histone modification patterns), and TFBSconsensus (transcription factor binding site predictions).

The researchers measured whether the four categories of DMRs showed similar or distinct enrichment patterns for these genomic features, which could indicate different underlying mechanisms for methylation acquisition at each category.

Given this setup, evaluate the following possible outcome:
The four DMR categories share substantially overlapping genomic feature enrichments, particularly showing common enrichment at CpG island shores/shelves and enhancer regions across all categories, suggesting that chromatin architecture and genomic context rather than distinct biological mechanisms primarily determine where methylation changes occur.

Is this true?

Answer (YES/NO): NO